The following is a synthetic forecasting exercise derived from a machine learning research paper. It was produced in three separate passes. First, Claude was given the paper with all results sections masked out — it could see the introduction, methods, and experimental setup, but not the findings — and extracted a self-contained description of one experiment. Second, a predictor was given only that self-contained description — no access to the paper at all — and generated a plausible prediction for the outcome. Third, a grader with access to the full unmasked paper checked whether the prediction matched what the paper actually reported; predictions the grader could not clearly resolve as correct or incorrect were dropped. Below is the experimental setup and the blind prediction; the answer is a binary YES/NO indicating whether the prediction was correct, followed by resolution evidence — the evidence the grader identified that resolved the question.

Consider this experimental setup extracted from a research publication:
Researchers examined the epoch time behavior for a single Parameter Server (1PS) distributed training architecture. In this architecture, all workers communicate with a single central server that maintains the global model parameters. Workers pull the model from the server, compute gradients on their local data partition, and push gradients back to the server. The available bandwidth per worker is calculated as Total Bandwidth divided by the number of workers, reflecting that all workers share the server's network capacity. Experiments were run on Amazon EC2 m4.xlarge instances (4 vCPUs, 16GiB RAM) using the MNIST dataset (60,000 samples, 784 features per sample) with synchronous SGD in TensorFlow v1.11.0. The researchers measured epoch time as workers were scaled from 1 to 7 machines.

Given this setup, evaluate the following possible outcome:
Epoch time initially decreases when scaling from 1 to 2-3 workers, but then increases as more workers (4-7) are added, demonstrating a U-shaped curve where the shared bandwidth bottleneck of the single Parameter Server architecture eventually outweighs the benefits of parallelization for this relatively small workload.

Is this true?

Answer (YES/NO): NO